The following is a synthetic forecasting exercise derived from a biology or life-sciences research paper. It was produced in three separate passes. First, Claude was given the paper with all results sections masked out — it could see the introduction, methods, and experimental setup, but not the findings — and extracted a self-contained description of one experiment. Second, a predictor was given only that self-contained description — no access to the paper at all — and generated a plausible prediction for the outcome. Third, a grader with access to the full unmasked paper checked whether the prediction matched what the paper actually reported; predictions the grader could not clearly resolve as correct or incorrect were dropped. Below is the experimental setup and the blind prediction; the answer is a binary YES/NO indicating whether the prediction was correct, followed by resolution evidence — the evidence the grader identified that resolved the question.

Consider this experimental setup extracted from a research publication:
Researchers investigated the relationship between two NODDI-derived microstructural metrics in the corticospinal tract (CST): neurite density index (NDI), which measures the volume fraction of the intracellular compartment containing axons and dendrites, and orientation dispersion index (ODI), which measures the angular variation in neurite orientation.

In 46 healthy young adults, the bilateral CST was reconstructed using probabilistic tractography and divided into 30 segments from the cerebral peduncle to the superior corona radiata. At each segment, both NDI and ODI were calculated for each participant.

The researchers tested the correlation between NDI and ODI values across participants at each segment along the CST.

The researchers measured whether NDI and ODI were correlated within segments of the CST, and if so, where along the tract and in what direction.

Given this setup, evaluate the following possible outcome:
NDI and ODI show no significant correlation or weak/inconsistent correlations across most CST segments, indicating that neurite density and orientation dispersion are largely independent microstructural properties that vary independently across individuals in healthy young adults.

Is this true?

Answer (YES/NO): NO